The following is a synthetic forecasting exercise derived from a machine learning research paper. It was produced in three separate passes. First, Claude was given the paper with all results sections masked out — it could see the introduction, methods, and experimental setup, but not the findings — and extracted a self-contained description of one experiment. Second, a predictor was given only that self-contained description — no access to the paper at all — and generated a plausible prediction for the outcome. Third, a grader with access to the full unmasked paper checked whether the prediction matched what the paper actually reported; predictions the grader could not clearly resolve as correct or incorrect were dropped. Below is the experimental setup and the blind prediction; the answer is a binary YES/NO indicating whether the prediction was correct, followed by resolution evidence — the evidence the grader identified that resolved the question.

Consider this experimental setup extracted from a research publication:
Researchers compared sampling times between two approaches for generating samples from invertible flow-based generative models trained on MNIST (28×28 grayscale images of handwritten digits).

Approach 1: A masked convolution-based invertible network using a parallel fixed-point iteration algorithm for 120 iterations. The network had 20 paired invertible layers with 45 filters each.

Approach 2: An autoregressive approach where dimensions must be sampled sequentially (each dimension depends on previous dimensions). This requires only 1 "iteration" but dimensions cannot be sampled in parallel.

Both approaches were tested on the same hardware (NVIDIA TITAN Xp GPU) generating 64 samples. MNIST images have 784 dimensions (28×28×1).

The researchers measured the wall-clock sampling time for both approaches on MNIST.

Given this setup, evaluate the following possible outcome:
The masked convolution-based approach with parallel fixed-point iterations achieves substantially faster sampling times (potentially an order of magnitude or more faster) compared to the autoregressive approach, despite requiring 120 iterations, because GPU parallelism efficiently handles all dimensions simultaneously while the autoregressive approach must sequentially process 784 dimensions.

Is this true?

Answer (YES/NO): NO